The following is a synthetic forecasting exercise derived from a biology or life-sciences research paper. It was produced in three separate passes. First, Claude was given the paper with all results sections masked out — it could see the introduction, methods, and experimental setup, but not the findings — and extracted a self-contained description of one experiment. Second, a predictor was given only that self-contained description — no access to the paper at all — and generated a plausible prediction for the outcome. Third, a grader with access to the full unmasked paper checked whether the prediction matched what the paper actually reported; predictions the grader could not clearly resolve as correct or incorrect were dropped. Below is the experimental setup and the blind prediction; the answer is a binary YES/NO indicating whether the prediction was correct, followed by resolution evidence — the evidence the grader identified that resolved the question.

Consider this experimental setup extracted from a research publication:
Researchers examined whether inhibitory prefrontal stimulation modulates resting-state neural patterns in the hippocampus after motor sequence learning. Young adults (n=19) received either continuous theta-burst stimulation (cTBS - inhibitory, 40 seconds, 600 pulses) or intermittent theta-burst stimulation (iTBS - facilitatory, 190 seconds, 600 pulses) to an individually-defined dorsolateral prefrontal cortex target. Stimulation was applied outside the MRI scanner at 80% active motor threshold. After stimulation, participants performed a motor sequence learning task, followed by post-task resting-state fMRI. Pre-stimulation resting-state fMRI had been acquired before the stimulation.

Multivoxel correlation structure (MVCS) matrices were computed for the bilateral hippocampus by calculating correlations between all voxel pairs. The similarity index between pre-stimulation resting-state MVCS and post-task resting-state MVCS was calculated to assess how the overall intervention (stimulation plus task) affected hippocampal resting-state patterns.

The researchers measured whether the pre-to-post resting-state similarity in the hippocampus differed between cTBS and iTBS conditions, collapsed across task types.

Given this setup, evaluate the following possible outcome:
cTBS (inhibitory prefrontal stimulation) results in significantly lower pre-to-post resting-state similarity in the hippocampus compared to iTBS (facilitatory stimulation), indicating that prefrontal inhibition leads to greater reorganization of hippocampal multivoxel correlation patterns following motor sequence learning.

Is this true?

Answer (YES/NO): YES